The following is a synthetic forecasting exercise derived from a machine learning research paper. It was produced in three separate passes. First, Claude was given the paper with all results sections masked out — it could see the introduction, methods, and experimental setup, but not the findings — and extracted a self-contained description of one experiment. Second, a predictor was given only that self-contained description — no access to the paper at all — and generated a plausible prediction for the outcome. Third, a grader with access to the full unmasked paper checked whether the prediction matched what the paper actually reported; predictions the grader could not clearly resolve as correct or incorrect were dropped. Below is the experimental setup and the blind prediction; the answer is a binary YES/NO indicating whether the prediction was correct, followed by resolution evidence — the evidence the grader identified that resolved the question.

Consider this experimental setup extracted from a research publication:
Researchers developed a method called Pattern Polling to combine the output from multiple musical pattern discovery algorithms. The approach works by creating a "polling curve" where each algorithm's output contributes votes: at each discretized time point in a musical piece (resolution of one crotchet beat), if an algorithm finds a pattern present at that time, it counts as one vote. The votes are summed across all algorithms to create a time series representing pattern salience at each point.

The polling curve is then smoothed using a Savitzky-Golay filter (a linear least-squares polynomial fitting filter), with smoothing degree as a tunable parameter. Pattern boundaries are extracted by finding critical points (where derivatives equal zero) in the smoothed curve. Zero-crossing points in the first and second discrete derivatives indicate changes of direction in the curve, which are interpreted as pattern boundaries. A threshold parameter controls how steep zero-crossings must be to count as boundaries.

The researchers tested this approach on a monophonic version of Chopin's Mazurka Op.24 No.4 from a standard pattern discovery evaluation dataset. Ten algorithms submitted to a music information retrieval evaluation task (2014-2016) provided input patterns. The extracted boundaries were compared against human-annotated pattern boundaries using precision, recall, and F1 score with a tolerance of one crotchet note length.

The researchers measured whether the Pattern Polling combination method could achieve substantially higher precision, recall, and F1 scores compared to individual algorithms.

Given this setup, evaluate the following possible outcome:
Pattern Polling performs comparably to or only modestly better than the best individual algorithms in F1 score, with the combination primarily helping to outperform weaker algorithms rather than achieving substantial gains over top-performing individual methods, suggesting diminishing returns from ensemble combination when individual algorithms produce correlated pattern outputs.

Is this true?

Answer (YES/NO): NO